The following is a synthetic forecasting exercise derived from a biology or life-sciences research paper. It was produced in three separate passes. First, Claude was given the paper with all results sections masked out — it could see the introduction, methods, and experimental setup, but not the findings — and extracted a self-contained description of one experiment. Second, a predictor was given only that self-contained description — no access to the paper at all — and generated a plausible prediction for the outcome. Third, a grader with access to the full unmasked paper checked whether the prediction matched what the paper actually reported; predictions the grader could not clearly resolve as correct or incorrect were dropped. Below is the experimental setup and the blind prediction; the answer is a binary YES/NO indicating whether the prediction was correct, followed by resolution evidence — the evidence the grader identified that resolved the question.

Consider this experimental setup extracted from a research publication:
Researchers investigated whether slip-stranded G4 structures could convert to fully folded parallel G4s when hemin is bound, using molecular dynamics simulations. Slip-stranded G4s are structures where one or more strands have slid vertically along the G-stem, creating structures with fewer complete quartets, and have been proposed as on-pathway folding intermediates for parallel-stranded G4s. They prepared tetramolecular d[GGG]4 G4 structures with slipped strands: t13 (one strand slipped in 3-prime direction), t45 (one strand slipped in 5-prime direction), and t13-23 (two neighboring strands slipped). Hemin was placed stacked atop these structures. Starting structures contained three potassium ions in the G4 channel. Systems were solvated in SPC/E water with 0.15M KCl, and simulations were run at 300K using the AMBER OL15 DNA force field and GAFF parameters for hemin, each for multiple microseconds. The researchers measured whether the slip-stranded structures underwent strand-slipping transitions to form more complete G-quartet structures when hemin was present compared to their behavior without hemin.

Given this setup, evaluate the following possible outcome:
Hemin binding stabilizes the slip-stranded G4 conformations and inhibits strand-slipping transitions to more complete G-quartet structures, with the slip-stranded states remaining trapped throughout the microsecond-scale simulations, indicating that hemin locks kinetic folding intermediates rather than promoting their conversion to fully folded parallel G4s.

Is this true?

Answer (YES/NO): NO